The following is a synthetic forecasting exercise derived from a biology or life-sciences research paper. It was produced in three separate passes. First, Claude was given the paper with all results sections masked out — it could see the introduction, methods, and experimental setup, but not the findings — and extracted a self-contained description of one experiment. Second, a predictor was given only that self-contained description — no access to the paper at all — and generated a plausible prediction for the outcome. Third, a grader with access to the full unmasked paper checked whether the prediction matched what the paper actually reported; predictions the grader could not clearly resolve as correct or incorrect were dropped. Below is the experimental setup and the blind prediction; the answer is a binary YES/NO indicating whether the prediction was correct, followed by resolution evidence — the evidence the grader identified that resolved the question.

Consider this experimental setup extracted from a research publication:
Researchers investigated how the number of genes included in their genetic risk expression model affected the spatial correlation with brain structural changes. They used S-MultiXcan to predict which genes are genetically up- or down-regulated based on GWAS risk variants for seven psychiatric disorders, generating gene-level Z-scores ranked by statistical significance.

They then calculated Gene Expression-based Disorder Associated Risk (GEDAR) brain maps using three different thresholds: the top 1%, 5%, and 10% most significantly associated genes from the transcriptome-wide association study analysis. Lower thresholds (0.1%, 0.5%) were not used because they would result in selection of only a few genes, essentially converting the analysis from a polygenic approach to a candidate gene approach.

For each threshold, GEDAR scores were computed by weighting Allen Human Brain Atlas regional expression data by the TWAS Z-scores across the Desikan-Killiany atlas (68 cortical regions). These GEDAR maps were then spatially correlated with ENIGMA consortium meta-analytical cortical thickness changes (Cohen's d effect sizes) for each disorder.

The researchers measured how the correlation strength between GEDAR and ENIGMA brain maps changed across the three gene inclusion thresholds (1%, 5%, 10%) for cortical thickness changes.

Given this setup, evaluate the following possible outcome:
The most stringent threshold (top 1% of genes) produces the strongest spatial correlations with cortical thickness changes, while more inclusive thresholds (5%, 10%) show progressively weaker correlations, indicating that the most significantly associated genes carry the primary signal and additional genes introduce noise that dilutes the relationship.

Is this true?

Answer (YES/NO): NO